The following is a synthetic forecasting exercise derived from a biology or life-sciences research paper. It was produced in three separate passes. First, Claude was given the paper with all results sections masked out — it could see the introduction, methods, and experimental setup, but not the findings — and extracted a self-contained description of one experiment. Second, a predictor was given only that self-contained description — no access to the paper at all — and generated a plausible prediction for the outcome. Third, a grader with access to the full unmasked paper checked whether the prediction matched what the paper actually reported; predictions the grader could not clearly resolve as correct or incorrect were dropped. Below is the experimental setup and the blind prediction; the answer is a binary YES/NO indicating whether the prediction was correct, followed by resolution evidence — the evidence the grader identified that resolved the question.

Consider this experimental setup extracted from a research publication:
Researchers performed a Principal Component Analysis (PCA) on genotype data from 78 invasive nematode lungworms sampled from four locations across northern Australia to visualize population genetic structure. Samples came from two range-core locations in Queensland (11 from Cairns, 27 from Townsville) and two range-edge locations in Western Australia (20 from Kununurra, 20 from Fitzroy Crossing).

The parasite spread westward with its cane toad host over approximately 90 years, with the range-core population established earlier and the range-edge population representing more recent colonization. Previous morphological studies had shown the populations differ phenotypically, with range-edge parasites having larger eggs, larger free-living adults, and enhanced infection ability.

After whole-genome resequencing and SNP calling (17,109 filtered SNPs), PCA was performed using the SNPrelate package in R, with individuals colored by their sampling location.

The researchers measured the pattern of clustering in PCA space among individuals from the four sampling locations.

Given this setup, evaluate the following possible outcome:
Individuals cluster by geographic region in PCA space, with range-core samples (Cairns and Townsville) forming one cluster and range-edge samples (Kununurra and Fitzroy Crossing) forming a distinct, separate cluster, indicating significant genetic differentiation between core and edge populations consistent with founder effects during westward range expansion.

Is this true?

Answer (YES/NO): YES